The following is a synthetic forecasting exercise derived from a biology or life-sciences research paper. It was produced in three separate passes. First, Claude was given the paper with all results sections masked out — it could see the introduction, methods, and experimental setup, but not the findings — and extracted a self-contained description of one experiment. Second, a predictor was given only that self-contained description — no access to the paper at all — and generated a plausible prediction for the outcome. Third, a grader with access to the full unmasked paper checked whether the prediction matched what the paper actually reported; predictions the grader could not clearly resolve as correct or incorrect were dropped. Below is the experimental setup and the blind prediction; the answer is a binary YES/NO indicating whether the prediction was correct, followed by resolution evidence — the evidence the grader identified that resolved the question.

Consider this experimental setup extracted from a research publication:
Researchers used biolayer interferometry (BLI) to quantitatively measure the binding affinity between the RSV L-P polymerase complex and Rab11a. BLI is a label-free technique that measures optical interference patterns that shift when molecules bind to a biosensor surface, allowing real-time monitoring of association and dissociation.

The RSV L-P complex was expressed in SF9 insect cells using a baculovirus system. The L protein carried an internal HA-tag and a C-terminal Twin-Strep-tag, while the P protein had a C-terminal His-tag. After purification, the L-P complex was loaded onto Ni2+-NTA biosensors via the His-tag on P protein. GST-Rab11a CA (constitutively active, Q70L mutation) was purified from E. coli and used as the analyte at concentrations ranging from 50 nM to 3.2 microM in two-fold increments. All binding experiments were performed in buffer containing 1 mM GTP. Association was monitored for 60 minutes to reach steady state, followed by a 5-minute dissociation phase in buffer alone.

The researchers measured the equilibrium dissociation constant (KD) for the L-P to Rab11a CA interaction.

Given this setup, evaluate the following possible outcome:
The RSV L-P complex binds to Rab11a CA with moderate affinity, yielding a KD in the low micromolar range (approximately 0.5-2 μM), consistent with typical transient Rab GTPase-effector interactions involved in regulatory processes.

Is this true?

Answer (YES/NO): NO